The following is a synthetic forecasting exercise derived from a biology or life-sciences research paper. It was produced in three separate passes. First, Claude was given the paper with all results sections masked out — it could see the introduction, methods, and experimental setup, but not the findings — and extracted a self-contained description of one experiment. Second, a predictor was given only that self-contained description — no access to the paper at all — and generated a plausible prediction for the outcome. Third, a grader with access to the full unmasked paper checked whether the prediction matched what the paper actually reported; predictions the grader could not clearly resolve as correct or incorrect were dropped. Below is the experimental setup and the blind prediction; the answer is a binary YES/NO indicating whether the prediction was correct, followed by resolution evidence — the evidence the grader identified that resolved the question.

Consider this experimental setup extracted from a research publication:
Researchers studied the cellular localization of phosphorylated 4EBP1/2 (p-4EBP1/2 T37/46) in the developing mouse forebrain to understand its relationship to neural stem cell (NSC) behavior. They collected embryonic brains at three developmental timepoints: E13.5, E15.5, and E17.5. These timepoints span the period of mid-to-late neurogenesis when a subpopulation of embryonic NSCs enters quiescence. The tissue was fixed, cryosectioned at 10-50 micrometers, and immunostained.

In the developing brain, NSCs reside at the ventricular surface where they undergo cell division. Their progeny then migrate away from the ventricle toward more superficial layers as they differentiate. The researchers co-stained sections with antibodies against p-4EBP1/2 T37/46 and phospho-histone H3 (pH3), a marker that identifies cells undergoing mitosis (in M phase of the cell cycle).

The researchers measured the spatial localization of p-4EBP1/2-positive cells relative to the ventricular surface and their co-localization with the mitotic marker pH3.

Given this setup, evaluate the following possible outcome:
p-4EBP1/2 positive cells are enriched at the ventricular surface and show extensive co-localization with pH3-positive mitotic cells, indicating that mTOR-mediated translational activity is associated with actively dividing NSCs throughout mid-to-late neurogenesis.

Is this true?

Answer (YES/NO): YES